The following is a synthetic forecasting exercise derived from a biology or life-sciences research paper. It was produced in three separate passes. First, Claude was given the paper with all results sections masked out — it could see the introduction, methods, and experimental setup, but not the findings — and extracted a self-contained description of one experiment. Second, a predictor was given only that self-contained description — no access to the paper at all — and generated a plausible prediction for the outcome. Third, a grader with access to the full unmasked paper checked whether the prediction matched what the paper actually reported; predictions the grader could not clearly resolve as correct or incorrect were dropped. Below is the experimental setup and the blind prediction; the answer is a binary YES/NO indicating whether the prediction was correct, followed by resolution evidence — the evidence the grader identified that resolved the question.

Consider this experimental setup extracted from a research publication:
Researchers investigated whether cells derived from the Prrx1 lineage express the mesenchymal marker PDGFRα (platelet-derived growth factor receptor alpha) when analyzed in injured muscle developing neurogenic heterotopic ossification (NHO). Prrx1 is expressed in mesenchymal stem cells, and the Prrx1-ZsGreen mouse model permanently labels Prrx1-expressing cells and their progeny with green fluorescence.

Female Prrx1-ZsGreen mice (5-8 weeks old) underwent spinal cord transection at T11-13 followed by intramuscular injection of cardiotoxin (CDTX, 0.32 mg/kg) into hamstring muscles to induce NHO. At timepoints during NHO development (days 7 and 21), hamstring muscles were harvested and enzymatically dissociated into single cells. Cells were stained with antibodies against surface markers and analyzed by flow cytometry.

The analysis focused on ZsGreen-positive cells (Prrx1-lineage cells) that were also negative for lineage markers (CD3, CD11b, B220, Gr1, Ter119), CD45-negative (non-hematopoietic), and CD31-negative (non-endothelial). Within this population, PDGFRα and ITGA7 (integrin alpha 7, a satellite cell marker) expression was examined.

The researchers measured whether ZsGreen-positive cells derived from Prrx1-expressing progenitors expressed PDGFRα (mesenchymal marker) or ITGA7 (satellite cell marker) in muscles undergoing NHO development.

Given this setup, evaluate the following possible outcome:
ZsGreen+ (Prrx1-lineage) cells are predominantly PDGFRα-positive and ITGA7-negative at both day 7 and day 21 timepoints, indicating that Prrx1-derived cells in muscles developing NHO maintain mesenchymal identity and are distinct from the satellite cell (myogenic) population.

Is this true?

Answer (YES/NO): YES